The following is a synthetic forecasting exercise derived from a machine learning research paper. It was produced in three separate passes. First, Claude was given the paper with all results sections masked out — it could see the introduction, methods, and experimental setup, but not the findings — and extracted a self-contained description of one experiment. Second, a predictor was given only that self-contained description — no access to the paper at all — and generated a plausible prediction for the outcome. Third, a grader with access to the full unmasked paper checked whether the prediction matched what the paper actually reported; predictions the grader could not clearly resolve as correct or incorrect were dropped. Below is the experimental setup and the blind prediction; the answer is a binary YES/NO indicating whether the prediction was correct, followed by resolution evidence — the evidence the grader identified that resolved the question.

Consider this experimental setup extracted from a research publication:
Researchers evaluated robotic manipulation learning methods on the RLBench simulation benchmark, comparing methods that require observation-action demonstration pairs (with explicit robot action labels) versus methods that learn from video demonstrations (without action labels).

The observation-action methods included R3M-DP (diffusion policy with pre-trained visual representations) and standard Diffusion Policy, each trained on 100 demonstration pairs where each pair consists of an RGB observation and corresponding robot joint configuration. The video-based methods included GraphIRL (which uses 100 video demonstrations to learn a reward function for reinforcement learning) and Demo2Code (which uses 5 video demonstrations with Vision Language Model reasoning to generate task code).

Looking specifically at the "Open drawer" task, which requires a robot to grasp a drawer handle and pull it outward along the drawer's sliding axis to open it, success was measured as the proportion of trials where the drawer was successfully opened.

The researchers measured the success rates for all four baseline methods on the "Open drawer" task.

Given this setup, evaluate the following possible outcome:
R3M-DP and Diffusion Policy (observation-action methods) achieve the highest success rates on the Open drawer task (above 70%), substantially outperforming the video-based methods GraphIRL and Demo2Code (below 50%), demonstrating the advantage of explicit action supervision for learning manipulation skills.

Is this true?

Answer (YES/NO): NO